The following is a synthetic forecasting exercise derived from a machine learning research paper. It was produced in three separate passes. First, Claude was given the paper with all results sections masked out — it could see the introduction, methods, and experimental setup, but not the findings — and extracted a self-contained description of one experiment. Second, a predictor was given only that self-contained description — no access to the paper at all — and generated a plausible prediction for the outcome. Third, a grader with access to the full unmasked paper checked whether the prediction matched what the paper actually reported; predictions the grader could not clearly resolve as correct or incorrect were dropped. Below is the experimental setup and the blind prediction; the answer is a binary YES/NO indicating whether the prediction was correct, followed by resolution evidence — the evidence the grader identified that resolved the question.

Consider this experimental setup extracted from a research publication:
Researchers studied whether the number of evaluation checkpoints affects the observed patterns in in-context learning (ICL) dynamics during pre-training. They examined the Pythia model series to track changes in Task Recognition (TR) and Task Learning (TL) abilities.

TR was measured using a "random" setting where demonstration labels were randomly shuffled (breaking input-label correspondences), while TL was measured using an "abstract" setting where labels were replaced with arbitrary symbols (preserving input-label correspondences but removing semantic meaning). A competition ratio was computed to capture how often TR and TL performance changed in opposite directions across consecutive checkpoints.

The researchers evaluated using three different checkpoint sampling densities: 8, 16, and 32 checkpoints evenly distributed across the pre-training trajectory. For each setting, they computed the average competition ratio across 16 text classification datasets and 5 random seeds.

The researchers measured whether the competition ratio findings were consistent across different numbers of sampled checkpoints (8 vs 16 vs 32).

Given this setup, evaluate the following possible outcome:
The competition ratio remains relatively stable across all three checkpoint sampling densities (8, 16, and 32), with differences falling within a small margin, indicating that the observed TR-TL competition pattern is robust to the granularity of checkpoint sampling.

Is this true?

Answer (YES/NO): YES